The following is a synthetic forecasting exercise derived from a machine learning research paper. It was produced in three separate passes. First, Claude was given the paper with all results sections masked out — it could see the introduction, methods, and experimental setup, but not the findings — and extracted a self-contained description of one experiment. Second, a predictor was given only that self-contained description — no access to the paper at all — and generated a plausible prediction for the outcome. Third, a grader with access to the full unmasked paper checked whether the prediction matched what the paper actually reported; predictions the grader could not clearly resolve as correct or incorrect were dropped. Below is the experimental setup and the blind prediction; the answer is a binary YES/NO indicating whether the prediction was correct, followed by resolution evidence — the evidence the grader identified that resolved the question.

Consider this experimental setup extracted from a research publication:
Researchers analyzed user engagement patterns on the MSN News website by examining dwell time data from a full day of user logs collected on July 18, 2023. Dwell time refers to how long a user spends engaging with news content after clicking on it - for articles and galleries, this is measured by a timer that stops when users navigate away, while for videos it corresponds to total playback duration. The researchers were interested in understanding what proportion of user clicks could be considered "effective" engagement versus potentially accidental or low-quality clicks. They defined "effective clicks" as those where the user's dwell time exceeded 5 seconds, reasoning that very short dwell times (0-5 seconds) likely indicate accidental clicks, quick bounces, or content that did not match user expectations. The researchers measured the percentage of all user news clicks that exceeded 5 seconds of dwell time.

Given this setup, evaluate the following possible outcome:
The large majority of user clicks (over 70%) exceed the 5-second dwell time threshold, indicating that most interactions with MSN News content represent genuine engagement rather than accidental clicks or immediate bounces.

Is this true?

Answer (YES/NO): YES